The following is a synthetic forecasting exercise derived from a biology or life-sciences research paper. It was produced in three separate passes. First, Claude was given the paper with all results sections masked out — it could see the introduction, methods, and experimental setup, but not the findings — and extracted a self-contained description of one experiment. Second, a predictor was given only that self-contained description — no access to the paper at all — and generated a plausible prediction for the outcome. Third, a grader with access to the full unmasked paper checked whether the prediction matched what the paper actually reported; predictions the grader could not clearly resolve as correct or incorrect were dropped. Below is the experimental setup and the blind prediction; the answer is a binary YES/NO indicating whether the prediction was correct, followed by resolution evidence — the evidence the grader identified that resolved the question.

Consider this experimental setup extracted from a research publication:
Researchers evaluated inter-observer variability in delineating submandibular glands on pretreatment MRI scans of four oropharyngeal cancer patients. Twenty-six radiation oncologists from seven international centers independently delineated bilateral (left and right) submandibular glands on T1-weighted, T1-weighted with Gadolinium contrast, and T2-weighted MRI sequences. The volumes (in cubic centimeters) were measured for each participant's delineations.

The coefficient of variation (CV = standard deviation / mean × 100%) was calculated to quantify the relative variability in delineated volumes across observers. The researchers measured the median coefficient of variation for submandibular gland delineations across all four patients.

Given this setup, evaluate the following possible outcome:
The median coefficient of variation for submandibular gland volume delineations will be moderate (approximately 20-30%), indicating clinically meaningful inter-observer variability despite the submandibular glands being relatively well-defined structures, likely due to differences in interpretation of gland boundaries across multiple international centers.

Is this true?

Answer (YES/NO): NO